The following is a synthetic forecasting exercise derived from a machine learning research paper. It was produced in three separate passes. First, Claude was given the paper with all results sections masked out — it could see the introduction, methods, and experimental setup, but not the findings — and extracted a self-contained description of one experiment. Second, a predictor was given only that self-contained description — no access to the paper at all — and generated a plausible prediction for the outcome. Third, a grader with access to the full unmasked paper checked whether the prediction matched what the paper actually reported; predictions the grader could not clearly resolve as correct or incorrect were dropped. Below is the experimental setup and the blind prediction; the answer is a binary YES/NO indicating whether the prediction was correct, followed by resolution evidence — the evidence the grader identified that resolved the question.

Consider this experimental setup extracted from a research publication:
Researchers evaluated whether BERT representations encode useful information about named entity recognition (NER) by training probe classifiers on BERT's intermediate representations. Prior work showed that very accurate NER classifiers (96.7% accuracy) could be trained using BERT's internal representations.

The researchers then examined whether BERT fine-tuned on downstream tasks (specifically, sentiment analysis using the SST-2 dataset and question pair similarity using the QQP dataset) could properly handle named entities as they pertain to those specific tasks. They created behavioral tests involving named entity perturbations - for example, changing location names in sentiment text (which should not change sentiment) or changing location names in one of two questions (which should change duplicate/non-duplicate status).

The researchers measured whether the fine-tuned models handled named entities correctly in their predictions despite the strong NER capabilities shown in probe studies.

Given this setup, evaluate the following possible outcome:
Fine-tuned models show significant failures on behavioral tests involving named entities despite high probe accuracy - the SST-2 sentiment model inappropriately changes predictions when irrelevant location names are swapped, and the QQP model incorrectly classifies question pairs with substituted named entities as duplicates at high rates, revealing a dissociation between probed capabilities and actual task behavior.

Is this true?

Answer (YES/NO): YES